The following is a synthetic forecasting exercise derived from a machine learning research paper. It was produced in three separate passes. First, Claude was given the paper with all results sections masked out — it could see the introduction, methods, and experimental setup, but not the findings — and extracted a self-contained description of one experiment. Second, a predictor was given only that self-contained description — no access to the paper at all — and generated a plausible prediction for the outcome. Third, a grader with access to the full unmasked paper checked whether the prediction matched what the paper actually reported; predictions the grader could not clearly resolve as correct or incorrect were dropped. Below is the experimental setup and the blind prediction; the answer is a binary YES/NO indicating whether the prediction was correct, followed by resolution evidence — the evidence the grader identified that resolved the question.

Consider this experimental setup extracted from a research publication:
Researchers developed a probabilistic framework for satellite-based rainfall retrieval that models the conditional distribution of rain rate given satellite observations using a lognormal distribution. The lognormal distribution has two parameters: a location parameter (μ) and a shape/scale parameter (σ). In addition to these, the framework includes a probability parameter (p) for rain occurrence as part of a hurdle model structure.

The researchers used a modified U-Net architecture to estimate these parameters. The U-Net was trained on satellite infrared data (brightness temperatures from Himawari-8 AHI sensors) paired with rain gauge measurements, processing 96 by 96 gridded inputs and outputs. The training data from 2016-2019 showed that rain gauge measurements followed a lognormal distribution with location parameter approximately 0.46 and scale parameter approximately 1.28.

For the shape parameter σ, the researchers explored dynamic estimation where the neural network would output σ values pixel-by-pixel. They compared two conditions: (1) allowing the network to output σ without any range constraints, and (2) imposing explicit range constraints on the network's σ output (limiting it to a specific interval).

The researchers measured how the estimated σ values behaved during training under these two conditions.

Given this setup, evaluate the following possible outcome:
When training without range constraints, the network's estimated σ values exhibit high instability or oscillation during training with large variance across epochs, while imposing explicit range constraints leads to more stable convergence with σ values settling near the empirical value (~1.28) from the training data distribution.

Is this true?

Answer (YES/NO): NO